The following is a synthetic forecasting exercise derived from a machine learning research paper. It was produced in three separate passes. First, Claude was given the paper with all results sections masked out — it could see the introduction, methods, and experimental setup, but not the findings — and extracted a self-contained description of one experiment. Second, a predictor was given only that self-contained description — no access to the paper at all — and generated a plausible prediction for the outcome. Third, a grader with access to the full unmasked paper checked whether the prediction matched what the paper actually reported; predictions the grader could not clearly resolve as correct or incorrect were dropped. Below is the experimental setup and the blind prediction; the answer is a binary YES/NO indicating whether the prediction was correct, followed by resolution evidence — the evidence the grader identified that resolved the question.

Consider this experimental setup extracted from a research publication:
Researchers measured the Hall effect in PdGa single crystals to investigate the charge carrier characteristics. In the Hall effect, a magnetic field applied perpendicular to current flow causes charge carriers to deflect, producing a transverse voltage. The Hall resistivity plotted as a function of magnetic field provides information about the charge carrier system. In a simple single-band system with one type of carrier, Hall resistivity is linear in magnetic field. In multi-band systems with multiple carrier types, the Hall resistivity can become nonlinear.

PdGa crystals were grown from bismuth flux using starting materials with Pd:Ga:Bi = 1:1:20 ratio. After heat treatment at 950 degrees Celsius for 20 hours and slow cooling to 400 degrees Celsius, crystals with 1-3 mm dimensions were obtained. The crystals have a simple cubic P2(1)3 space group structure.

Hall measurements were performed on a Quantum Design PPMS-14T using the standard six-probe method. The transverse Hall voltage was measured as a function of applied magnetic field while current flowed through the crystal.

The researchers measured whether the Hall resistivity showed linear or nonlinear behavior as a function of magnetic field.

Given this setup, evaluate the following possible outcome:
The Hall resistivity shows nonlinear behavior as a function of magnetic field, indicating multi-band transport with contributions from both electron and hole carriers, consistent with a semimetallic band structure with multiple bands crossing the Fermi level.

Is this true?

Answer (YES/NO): YES